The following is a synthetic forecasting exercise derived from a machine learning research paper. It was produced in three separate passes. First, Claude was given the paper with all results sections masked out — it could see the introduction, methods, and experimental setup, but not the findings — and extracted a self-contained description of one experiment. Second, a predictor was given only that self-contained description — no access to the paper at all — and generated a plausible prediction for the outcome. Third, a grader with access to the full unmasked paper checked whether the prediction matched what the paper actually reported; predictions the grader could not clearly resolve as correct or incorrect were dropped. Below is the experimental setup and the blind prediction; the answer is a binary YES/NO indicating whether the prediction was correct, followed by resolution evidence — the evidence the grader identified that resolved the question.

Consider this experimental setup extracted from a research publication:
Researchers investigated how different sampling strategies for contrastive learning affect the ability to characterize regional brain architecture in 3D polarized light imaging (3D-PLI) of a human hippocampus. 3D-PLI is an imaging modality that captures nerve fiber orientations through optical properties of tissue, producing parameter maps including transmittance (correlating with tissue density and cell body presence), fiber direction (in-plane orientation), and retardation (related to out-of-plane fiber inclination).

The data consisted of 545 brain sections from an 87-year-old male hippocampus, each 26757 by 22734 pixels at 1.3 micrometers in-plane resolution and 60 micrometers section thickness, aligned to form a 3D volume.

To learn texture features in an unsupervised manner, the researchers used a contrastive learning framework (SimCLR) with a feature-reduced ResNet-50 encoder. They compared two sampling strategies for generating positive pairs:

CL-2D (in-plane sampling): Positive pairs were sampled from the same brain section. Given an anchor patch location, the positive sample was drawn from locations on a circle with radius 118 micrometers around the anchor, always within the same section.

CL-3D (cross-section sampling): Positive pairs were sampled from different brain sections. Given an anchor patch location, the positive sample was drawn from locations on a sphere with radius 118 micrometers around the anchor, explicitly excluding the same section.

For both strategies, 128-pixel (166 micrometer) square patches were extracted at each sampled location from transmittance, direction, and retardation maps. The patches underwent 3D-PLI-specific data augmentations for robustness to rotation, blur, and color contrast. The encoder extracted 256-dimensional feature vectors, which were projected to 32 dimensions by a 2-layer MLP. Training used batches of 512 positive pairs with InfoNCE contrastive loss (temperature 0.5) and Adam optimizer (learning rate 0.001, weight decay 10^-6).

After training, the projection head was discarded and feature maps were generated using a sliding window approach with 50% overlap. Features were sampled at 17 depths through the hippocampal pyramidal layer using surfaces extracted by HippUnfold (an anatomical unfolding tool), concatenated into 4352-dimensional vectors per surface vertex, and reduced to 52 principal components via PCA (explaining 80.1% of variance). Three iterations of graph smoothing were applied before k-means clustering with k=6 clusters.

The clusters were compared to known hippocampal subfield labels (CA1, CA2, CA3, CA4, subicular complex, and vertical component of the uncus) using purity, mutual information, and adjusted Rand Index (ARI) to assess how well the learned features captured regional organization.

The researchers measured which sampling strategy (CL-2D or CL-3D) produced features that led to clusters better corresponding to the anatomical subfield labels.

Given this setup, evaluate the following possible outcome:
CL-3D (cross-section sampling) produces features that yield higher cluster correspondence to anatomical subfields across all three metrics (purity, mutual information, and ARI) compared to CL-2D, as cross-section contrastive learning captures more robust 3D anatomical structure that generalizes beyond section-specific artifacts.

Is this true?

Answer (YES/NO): YES